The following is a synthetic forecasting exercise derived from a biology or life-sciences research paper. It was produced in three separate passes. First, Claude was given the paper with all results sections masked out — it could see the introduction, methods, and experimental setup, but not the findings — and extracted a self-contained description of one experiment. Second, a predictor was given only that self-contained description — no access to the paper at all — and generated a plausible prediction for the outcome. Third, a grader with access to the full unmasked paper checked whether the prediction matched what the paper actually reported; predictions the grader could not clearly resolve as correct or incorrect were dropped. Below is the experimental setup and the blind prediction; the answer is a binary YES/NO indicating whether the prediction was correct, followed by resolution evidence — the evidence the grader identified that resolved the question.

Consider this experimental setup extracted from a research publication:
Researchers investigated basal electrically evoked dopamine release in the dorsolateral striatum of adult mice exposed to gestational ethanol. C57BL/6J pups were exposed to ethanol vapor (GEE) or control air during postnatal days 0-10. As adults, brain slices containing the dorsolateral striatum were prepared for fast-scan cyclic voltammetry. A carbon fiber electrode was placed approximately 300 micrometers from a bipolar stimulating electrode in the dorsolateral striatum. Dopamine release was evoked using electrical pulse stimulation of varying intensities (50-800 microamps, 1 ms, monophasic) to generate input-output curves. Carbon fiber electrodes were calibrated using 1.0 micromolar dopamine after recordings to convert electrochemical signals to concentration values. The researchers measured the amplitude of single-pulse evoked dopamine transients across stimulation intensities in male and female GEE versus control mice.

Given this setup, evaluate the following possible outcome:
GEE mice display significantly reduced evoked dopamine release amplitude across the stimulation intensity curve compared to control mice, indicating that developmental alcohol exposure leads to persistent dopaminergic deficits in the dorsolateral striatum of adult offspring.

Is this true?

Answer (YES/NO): NO